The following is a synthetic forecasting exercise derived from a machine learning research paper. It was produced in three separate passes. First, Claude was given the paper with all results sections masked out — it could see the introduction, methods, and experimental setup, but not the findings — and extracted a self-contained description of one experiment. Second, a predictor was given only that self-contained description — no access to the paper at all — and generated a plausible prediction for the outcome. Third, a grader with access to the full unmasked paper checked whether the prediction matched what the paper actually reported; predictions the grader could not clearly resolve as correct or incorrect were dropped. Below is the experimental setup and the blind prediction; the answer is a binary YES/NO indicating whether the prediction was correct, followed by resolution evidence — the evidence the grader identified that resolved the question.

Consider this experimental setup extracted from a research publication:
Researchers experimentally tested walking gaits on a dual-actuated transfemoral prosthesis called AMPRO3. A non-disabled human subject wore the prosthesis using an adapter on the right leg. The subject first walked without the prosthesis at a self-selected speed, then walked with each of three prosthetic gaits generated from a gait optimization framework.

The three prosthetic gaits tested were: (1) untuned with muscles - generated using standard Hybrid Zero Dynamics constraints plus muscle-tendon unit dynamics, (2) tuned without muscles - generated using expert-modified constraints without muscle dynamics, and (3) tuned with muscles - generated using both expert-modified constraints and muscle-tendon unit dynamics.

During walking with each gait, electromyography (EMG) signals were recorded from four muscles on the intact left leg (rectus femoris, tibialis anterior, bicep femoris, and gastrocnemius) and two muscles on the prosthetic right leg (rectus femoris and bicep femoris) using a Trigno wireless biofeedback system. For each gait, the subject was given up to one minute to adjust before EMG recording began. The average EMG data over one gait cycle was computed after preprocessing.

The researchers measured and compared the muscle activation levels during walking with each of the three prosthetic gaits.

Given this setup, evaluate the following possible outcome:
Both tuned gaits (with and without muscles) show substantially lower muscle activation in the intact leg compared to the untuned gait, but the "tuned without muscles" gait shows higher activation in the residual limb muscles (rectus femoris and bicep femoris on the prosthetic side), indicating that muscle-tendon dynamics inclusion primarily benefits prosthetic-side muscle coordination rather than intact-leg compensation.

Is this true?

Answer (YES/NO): NO